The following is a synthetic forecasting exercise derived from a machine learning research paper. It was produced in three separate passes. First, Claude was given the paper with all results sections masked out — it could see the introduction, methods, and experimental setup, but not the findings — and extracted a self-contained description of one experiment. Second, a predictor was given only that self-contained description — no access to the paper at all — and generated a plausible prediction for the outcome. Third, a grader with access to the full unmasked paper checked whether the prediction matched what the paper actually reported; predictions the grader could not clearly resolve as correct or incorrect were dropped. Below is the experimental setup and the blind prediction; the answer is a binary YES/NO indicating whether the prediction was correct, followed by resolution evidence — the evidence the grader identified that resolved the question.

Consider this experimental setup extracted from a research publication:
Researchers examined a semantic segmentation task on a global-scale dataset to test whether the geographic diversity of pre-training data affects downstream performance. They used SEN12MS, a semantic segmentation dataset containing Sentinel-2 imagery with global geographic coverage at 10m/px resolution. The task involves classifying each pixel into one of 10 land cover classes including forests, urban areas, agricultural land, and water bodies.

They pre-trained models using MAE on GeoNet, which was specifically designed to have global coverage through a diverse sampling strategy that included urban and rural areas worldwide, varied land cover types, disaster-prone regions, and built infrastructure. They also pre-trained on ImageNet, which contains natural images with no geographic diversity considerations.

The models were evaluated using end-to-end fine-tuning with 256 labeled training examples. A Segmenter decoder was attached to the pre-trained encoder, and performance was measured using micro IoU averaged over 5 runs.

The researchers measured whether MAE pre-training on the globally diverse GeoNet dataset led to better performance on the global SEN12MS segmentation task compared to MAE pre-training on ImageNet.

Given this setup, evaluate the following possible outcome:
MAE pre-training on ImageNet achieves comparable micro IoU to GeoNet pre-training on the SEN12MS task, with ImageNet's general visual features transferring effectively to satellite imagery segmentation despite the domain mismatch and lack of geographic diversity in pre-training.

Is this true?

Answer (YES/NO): YES